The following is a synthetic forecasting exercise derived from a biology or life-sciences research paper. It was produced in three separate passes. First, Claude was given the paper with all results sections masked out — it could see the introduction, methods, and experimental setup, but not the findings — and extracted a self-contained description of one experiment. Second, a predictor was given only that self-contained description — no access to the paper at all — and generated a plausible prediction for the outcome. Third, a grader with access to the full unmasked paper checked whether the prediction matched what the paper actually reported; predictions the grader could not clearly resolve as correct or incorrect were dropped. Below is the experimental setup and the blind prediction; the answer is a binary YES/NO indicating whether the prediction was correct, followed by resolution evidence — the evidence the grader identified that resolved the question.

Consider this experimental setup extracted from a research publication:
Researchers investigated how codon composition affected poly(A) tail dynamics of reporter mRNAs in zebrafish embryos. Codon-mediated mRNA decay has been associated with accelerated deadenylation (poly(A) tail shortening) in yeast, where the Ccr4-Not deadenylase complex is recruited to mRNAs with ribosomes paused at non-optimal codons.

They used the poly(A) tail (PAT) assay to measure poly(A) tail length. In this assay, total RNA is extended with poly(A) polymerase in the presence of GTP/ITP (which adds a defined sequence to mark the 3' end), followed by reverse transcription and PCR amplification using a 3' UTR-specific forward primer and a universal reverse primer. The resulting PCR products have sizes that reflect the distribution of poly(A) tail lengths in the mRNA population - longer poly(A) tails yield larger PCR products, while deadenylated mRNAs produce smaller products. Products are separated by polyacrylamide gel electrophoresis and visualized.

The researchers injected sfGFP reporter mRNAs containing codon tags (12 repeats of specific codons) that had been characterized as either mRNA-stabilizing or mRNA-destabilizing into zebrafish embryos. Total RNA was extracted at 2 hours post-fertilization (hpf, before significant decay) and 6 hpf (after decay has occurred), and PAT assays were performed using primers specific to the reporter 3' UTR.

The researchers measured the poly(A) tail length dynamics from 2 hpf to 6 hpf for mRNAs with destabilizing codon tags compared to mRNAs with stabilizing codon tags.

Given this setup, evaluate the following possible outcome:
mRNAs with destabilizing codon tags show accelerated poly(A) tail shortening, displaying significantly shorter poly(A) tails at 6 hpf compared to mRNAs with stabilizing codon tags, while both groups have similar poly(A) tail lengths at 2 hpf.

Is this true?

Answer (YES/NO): YES